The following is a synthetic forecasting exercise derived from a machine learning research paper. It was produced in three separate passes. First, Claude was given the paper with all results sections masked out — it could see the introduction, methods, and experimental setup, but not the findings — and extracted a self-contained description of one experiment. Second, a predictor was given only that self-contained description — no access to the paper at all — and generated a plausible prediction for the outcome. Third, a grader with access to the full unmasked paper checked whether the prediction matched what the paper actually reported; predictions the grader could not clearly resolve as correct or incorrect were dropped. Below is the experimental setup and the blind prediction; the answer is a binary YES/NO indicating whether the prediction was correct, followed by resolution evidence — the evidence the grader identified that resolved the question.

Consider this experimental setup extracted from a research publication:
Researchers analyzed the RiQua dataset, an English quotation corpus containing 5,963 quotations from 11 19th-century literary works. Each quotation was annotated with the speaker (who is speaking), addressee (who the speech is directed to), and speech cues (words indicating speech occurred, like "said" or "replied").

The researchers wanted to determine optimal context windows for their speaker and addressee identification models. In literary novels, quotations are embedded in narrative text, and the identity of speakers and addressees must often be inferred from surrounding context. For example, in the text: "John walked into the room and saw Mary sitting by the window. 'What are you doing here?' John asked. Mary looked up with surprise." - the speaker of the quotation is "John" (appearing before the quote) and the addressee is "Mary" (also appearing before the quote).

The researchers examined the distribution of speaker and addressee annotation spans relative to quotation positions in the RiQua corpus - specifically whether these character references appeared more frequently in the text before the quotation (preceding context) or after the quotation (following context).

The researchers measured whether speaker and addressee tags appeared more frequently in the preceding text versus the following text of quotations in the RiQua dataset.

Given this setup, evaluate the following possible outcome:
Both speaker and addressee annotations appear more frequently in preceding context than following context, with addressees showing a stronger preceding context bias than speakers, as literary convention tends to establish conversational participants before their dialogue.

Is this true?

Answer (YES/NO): NO